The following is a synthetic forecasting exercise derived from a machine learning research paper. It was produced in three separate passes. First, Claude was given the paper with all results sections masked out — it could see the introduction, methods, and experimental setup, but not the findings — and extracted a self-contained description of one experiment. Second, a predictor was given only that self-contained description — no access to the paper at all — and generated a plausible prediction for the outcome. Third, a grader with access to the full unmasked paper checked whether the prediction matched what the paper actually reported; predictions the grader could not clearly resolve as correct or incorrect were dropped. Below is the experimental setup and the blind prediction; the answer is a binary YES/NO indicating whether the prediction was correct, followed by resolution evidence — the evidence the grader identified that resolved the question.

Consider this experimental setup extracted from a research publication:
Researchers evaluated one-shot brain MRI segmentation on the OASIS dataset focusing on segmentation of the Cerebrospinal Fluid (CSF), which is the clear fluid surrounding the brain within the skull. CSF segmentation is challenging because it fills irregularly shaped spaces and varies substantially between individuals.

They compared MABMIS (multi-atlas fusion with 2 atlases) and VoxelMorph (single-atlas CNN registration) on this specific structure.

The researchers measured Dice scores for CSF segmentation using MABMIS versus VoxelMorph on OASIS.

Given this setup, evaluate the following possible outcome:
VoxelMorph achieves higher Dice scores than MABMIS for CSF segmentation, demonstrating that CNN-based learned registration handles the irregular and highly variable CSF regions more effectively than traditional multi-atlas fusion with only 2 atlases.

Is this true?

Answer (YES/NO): YES